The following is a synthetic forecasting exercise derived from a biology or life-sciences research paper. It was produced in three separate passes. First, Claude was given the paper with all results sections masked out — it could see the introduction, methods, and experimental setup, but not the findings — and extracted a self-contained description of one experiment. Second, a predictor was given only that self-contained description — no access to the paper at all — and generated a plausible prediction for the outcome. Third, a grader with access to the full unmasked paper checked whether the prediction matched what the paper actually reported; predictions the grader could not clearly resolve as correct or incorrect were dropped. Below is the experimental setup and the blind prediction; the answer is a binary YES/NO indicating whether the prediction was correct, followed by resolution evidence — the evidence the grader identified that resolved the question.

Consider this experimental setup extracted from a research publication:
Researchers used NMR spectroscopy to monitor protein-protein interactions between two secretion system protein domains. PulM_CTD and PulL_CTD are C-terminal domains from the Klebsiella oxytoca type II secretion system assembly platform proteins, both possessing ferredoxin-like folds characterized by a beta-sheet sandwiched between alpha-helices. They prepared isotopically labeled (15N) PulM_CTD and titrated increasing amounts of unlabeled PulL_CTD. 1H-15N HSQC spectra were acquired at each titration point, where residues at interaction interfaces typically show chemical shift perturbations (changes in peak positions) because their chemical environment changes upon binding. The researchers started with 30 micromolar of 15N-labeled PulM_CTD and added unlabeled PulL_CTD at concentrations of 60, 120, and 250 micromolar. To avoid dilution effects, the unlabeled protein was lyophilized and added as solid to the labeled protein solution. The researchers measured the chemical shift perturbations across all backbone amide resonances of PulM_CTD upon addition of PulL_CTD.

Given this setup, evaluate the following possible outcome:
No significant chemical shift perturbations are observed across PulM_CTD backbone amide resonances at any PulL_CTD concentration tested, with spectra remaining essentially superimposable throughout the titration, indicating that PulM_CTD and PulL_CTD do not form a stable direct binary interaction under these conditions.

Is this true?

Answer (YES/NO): NO